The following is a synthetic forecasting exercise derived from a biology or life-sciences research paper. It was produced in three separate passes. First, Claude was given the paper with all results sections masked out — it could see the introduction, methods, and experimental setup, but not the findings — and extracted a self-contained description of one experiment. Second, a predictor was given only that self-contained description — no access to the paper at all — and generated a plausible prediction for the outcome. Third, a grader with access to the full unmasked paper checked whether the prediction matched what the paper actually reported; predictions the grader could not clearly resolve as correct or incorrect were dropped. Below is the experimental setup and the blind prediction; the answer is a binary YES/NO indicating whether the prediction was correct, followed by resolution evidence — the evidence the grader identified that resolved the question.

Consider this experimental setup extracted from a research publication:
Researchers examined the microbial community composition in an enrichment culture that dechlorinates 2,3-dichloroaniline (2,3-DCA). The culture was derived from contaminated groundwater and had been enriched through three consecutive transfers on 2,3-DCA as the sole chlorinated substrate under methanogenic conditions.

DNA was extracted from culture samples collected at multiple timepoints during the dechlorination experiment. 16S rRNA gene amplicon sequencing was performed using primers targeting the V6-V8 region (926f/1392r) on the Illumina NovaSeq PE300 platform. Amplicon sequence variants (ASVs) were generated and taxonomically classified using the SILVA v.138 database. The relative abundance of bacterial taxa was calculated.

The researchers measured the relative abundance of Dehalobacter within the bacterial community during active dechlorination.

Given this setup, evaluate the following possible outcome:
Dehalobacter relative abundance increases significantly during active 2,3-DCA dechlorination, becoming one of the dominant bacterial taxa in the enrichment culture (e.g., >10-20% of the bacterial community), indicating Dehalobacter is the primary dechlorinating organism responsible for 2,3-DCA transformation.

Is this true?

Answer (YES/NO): YES